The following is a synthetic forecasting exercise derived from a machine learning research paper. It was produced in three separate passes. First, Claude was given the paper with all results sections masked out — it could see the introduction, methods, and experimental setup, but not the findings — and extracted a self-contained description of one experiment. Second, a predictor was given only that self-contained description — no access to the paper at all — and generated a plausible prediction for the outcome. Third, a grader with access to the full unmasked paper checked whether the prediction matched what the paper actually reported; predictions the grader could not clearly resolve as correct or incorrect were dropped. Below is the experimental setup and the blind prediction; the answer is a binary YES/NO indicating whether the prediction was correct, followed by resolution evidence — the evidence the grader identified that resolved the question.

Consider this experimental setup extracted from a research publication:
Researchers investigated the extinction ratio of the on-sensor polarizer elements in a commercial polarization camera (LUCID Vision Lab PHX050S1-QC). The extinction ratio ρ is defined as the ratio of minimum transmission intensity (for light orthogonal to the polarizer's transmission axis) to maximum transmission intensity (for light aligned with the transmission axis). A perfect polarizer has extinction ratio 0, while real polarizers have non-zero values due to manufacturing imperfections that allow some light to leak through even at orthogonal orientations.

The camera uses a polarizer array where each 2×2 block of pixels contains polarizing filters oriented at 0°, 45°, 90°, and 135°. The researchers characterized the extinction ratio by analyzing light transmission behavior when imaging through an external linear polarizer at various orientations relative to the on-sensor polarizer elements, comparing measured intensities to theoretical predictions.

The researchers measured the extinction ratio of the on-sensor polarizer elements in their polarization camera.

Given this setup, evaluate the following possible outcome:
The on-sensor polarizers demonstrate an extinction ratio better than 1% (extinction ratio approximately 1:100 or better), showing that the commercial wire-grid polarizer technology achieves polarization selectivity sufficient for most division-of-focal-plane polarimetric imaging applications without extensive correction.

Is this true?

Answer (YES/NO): YES